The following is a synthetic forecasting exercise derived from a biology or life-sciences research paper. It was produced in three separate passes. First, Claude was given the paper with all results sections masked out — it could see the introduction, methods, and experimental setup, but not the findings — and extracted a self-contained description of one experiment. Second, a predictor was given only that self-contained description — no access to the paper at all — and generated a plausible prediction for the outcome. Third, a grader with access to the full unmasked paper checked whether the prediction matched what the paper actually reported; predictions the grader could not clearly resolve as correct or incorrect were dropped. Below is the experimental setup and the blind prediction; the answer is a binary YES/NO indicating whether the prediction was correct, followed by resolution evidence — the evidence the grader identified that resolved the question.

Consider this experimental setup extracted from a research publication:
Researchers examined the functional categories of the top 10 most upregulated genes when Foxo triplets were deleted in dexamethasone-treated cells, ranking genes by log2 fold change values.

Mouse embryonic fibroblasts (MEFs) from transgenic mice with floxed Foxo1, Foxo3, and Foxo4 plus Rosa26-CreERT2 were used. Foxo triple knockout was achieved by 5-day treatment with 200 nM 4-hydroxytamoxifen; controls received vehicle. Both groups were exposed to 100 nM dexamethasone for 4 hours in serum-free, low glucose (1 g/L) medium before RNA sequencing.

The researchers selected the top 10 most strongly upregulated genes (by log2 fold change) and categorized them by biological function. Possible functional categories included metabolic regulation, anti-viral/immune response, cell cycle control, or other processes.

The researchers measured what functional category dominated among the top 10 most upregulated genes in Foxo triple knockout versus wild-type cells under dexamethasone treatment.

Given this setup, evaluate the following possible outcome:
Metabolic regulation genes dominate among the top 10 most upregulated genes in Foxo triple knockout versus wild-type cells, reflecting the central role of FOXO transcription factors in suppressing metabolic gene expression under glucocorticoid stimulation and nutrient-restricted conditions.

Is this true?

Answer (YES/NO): NO